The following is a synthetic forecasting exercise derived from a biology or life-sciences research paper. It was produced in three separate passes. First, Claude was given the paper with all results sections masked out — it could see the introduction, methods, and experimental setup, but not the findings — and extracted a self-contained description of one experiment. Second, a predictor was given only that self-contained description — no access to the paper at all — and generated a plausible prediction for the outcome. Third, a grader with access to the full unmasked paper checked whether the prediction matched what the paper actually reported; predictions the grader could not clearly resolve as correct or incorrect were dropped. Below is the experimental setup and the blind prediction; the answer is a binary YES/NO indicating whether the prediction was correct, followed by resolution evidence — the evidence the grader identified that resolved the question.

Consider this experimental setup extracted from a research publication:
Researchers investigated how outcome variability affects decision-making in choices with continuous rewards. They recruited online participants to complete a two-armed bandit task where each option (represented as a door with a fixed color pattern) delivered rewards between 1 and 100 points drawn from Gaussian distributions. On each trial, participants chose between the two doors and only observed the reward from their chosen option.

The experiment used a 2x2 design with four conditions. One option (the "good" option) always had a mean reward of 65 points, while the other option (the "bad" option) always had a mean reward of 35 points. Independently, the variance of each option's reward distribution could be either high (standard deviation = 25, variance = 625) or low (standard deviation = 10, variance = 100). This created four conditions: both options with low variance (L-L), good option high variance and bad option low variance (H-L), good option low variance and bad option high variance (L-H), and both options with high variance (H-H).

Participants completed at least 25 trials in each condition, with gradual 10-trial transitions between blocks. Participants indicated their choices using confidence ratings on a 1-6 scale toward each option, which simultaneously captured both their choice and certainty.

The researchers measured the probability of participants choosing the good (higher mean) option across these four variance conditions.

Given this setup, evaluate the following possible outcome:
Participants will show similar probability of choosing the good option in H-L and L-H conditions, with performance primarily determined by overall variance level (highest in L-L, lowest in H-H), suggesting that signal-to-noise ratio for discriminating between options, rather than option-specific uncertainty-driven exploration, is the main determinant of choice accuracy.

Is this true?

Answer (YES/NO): NO